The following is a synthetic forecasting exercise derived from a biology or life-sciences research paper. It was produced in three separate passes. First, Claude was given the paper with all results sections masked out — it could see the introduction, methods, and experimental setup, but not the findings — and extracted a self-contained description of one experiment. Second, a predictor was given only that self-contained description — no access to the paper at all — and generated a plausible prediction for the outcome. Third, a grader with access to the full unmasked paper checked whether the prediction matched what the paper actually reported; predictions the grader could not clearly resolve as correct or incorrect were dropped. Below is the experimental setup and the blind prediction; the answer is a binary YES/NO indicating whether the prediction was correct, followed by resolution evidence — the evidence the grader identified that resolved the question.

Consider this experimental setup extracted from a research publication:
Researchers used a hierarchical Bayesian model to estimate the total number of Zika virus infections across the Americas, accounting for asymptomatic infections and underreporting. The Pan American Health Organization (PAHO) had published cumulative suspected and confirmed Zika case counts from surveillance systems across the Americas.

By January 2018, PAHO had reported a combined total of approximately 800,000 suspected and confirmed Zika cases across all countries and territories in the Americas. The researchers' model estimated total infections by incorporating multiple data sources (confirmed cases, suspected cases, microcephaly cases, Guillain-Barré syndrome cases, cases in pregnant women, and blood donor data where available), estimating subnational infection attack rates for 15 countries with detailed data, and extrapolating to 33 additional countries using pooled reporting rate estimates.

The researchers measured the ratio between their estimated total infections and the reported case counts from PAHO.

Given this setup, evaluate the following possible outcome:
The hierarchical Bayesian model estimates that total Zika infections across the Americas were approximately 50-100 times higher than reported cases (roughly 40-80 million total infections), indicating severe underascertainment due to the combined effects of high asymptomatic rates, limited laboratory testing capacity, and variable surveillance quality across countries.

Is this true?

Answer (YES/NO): NO